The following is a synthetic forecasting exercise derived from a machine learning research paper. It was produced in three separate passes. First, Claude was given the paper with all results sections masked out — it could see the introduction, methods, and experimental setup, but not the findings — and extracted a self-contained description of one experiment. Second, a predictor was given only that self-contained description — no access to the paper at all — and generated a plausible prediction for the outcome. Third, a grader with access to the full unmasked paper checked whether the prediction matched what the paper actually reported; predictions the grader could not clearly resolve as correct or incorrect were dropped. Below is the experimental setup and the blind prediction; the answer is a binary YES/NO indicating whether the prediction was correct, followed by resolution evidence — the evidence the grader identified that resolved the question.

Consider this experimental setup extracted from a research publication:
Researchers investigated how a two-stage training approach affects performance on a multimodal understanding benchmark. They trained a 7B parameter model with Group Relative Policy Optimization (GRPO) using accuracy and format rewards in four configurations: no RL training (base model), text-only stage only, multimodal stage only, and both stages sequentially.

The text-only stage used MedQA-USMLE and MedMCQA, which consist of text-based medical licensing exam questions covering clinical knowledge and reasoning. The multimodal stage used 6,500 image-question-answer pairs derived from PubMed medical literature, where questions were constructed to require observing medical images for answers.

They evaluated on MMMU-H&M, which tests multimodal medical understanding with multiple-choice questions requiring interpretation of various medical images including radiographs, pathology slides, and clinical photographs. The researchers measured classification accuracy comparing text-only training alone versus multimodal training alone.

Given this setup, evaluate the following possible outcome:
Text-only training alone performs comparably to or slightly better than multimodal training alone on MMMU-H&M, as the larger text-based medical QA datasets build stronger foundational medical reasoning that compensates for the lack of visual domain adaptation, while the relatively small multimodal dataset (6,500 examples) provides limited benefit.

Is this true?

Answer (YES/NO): YES